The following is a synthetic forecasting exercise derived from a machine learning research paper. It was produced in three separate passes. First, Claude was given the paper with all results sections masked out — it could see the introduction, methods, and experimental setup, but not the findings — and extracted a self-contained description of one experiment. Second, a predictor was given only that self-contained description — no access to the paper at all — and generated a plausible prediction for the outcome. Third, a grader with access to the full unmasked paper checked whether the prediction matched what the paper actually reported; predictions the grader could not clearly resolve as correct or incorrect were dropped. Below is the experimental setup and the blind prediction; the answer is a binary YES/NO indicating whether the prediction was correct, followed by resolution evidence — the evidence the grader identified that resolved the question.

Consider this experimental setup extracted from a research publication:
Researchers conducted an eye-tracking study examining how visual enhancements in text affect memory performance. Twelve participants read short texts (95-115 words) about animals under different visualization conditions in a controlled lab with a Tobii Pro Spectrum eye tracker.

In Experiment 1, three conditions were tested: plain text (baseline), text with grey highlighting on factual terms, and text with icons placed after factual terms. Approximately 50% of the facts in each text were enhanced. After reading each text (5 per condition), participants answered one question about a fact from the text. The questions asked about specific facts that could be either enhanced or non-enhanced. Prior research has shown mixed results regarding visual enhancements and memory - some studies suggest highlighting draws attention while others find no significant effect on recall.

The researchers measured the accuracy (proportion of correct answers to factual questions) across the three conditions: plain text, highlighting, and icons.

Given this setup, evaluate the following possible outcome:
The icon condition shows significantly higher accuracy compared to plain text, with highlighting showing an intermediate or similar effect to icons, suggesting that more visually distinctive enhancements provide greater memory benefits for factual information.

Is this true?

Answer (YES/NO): NO